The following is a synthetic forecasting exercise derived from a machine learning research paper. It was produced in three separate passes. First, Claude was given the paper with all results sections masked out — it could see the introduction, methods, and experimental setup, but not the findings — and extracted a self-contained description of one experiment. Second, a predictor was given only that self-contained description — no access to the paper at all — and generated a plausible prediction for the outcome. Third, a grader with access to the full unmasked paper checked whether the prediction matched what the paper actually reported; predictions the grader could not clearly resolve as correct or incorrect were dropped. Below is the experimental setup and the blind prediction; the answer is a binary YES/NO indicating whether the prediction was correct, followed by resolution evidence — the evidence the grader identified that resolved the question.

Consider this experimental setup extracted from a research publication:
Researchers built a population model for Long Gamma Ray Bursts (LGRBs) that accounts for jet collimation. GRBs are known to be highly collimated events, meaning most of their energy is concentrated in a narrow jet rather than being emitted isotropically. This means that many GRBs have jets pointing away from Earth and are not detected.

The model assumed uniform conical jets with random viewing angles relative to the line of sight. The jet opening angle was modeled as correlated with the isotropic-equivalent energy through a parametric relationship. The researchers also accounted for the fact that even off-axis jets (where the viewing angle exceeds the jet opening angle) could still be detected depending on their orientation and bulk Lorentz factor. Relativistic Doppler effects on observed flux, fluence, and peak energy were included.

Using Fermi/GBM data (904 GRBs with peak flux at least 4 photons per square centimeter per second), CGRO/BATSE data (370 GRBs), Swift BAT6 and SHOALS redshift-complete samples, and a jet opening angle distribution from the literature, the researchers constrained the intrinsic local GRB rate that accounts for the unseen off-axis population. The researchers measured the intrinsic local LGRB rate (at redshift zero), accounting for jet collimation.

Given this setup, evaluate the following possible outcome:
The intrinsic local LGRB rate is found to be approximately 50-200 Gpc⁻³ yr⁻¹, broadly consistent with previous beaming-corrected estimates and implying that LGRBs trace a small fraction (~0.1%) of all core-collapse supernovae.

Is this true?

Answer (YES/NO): NO